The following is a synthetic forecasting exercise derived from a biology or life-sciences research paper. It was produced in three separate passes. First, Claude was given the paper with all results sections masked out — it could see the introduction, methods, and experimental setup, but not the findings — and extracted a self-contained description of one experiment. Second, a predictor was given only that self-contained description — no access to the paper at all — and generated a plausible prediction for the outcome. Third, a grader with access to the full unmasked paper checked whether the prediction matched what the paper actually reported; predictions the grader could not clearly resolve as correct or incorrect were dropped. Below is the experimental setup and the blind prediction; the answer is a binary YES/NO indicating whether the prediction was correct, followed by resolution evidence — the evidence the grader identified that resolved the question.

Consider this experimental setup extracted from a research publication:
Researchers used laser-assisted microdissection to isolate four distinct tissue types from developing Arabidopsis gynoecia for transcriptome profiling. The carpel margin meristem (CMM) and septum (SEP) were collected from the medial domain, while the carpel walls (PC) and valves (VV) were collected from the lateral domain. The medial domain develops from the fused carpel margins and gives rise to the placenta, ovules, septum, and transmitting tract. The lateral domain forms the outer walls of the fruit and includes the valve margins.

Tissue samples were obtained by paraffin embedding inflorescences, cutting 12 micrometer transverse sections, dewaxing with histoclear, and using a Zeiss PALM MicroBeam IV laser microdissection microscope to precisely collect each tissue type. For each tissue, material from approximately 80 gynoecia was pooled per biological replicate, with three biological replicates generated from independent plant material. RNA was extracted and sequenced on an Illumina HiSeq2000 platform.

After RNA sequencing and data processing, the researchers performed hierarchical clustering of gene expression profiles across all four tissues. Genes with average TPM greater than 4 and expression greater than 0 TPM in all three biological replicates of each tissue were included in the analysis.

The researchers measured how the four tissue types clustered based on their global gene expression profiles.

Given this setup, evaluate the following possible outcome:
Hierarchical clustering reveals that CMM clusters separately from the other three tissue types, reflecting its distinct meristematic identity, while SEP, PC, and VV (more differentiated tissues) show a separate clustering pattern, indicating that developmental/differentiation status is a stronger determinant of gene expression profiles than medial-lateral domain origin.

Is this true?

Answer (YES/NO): NO